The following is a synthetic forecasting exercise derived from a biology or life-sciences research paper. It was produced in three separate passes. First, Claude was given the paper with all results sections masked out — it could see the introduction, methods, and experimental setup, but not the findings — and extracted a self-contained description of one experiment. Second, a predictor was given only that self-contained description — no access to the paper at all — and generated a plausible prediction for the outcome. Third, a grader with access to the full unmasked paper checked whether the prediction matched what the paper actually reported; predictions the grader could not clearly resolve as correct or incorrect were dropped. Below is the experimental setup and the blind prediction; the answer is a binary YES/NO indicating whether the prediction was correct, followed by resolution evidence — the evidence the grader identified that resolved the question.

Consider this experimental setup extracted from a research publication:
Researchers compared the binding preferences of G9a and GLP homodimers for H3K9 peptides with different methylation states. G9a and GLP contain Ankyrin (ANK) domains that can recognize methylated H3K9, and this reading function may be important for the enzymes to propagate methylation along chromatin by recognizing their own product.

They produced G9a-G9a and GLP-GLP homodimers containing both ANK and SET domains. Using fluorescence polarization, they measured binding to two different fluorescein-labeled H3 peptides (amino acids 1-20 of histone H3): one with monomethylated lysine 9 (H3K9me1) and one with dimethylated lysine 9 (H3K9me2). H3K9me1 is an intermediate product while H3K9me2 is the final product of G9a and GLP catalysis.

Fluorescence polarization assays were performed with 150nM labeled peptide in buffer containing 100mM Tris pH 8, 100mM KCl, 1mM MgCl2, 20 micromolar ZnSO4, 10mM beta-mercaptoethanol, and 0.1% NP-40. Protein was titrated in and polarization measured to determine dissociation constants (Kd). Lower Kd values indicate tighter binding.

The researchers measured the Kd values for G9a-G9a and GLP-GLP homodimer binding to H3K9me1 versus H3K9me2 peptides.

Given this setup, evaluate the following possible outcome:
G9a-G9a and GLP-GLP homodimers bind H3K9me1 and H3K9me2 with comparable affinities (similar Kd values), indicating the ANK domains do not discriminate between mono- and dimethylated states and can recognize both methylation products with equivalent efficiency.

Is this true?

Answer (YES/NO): NO